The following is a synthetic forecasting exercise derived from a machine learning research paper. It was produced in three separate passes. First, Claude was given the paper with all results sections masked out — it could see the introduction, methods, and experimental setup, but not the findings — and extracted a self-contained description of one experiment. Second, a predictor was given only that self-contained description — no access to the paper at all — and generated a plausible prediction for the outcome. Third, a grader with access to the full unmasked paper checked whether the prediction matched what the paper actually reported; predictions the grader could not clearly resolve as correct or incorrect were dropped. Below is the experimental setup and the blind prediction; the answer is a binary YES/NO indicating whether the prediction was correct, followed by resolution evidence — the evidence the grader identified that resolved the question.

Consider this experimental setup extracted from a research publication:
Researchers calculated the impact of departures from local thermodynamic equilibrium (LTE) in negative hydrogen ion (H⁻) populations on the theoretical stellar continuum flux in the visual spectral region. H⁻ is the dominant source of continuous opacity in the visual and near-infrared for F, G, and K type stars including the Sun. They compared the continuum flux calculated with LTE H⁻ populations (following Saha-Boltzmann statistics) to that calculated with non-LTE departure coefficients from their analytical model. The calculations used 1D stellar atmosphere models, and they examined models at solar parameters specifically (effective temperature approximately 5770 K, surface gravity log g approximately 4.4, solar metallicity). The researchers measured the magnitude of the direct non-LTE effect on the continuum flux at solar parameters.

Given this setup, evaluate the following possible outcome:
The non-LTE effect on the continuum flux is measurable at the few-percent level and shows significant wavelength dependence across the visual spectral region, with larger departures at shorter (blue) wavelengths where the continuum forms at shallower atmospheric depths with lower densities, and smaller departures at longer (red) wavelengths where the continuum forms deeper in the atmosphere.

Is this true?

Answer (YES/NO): NO